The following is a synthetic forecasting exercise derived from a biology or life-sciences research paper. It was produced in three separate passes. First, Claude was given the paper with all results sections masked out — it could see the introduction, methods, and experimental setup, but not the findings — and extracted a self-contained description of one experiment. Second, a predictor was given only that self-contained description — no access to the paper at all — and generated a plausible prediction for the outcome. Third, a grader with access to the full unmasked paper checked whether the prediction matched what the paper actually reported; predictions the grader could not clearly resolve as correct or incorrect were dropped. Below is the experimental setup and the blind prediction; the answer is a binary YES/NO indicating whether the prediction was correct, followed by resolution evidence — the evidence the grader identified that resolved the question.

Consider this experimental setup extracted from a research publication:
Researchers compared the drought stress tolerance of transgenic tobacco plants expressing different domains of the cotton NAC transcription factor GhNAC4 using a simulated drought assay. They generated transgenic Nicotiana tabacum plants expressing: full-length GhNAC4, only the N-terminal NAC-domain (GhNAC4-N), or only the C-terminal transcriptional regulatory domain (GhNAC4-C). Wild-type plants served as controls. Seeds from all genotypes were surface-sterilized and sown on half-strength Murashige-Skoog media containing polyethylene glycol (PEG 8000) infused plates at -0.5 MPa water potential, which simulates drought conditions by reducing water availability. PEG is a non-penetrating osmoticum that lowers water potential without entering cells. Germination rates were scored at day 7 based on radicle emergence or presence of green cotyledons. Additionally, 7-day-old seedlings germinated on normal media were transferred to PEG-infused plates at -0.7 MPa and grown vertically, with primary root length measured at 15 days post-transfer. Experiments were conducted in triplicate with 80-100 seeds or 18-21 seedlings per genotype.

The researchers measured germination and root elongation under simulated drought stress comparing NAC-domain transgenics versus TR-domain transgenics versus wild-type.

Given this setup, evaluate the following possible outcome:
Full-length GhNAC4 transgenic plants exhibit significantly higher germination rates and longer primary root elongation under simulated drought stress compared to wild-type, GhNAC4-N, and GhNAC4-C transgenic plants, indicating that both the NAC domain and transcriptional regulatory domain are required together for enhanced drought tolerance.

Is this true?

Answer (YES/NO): NO